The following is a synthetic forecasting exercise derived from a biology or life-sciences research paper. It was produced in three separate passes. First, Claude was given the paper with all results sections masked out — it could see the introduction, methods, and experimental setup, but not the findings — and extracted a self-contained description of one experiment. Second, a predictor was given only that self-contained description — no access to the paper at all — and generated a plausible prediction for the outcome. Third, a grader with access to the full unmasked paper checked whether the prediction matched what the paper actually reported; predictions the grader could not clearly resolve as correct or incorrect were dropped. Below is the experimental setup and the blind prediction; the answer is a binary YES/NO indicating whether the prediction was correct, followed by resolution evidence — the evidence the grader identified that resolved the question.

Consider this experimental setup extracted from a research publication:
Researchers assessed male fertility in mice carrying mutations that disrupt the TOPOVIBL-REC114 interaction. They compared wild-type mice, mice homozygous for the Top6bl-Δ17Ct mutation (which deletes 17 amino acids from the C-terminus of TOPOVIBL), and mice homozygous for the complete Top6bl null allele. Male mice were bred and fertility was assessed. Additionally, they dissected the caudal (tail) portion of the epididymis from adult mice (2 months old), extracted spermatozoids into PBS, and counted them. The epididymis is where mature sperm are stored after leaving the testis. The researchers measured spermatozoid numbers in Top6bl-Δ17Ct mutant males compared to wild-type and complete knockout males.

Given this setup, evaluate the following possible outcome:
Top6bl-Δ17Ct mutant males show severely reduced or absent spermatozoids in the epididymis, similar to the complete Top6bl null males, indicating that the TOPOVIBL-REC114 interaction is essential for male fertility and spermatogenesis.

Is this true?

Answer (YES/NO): NO